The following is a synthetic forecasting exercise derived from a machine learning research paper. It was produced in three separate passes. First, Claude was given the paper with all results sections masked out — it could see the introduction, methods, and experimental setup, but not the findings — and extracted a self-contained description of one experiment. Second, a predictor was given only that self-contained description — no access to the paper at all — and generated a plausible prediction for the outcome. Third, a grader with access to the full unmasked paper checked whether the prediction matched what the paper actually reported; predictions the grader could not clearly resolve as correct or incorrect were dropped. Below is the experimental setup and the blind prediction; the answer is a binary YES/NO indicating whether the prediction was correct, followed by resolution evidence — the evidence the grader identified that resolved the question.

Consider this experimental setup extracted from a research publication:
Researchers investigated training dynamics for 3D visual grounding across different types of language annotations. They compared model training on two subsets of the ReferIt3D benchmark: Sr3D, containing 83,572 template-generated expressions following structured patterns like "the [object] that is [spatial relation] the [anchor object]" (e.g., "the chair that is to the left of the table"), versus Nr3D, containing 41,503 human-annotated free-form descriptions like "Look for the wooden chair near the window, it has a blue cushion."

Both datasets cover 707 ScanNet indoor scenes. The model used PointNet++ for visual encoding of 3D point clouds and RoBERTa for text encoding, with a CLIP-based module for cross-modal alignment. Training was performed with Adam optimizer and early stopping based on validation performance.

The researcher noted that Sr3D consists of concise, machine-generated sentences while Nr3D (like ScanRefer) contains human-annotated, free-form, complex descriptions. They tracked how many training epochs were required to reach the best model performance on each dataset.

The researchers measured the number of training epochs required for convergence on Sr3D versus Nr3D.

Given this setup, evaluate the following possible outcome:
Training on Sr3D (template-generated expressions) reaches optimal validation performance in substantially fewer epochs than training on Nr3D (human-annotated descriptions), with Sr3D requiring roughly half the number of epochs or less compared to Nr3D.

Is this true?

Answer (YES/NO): YES